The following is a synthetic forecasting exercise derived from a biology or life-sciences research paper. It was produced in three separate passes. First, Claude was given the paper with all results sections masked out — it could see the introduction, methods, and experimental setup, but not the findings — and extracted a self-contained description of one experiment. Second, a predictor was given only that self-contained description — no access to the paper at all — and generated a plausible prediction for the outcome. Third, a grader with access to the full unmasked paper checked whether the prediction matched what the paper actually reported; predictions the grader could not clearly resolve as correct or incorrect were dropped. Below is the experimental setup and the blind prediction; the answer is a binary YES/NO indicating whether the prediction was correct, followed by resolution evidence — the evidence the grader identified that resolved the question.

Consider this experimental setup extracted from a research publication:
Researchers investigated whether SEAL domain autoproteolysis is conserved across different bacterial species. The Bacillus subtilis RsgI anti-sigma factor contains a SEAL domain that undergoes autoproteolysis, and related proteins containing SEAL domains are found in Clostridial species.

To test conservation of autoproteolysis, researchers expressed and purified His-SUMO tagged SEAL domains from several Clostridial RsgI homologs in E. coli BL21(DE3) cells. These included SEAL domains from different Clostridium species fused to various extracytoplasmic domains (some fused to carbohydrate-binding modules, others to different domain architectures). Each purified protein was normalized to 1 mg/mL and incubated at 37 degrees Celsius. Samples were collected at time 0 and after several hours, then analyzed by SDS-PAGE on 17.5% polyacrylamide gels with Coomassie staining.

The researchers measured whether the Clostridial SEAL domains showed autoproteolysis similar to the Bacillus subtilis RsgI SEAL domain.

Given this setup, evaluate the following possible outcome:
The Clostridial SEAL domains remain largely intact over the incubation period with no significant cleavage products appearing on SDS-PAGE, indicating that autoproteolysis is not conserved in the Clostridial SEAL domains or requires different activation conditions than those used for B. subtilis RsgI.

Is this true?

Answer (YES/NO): NO